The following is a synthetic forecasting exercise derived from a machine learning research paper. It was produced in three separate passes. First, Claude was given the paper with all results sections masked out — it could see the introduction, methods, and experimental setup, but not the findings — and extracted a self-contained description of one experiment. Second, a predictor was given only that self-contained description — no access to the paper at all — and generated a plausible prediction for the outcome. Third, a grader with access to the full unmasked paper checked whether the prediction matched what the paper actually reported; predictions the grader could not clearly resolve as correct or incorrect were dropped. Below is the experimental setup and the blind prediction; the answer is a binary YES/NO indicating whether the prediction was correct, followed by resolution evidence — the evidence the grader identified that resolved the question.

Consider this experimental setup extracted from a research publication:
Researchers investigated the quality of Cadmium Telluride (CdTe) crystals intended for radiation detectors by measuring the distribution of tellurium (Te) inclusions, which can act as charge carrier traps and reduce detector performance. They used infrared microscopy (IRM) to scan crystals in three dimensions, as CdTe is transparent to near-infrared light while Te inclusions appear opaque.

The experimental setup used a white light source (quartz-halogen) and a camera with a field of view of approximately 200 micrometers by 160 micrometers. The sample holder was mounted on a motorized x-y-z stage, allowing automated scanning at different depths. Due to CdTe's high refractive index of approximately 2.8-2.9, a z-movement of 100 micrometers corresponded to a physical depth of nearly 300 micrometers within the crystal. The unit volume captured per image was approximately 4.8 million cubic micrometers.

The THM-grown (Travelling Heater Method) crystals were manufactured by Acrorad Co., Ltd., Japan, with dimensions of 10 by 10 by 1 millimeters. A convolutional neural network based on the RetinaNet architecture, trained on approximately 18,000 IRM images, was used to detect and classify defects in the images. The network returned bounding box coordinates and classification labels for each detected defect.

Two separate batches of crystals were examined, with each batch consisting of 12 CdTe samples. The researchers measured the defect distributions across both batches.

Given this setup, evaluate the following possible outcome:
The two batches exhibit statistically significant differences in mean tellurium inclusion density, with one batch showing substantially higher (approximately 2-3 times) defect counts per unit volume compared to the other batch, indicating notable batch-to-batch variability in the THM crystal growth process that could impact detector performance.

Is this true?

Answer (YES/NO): NO